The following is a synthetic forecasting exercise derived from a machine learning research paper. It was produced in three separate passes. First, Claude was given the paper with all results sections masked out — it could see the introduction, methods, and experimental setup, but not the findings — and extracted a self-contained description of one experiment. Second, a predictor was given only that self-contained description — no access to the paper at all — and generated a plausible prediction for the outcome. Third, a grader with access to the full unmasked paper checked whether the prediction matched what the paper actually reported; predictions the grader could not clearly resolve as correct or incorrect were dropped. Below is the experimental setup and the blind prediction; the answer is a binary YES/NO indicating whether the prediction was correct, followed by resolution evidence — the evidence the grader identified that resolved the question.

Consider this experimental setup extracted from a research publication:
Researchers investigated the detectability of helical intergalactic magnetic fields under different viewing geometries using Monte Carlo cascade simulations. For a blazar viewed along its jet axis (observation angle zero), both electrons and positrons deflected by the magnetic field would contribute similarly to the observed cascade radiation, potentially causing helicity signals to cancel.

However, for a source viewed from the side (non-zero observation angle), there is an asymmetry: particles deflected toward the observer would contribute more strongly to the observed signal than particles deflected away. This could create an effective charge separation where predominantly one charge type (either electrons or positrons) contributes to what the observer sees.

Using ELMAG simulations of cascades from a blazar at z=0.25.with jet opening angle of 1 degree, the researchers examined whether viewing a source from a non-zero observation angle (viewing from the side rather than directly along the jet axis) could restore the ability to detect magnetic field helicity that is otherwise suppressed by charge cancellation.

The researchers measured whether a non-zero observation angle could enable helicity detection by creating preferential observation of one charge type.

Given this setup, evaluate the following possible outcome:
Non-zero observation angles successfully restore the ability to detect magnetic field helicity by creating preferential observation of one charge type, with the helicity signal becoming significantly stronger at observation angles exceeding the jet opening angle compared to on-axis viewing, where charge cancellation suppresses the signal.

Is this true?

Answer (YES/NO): YES